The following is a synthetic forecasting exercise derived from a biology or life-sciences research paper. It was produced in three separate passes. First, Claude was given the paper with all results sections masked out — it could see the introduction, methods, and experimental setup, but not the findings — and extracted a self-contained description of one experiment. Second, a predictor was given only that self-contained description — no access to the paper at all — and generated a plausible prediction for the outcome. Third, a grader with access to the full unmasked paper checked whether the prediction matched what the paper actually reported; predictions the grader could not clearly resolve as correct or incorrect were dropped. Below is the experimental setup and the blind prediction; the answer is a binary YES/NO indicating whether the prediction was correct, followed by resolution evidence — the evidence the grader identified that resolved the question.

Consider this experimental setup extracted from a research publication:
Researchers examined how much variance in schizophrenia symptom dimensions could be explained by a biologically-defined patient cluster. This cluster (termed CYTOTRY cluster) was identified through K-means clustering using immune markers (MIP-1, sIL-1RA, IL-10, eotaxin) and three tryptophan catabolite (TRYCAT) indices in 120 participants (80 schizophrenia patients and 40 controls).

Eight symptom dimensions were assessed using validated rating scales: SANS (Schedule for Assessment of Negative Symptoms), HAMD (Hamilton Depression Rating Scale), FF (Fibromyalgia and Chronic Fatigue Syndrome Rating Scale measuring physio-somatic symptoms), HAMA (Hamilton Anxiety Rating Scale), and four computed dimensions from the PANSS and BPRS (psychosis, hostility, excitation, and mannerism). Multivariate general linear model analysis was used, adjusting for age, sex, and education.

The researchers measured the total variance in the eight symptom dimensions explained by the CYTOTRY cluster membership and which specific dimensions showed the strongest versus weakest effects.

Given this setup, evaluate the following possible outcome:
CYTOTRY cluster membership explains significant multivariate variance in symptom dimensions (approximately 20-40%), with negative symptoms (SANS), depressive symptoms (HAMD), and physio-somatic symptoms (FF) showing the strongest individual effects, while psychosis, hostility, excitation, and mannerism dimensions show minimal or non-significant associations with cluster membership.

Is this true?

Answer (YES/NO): NO